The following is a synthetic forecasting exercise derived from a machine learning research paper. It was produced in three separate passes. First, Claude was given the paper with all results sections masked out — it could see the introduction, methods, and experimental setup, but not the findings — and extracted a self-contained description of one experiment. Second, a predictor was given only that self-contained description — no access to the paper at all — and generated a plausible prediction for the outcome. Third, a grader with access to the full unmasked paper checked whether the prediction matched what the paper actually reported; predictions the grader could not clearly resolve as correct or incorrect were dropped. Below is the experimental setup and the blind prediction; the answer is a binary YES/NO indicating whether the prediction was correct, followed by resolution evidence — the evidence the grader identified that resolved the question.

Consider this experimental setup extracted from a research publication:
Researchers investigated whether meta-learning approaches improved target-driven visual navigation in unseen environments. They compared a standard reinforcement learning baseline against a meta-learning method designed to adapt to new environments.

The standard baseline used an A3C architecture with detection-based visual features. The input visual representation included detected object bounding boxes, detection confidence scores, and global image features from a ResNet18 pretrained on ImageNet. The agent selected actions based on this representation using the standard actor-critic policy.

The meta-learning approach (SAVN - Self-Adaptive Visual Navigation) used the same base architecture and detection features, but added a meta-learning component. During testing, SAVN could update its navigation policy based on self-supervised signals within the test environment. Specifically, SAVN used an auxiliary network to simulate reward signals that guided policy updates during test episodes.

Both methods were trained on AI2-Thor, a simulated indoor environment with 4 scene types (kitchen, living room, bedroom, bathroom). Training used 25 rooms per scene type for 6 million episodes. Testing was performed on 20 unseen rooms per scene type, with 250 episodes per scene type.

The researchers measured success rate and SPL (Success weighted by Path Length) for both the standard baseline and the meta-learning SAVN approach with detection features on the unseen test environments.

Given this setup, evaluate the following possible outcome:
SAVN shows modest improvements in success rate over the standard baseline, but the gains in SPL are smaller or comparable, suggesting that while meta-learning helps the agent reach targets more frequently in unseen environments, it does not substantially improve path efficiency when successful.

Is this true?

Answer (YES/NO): NO